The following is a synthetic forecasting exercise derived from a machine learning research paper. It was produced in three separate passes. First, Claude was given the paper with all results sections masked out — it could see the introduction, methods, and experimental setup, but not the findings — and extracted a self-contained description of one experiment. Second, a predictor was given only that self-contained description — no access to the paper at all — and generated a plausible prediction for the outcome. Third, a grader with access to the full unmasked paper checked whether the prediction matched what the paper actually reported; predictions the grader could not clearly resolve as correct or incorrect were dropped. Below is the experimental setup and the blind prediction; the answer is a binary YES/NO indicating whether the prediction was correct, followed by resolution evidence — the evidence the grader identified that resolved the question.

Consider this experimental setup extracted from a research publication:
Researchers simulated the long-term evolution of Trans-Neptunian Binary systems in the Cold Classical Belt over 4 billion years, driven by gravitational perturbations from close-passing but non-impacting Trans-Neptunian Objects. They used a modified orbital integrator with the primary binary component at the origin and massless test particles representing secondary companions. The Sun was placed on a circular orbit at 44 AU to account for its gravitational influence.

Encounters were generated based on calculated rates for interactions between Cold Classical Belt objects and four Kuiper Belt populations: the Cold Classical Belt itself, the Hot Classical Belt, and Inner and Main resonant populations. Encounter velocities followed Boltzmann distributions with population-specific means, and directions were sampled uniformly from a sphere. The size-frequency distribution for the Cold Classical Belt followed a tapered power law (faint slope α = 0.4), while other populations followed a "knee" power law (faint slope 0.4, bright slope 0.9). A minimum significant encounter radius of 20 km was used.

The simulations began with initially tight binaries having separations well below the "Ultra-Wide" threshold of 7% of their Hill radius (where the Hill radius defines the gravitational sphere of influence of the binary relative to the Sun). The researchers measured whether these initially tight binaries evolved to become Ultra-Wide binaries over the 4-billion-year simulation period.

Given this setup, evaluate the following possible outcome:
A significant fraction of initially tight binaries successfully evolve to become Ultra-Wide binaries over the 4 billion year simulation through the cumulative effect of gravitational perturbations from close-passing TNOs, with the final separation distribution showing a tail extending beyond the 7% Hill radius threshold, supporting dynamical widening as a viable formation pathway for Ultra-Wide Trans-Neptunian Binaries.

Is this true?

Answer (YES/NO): NO